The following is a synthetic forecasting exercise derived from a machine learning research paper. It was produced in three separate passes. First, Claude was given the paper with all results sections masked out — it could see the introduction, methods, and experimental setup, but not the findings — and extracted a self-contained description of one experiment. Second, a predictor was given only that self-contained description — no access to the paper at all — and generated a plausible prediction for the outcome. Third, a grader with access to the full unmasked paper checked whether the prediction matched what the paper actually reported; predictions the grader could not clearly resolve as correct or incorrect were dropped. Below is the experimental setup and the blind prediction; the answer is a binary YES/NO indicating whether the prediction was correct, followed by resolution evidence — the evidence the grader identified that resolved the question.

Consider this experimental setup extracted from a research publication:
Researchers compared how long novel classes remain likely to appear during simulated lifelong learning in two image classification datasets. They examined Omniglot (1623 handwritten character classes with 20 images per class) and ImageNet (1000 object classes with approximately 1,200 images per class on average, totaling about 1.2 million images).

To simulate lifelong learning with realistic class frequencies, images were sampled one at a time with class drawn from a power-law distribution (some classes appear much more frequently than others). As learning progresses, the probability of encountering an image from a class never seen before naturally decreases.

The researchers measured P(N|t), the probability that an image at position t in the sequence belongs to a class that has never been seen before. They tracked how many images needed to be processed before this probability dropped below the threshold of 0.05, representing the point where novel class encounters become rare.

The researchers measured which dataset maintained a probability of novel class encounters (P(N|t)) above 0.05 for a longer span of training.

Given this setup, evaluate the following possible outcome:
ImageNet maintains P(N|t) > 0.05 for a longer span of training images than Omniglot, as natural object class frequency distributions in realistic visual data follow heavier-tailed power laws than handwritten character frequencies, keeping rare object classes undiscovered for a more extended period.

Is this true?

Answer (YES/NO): NO